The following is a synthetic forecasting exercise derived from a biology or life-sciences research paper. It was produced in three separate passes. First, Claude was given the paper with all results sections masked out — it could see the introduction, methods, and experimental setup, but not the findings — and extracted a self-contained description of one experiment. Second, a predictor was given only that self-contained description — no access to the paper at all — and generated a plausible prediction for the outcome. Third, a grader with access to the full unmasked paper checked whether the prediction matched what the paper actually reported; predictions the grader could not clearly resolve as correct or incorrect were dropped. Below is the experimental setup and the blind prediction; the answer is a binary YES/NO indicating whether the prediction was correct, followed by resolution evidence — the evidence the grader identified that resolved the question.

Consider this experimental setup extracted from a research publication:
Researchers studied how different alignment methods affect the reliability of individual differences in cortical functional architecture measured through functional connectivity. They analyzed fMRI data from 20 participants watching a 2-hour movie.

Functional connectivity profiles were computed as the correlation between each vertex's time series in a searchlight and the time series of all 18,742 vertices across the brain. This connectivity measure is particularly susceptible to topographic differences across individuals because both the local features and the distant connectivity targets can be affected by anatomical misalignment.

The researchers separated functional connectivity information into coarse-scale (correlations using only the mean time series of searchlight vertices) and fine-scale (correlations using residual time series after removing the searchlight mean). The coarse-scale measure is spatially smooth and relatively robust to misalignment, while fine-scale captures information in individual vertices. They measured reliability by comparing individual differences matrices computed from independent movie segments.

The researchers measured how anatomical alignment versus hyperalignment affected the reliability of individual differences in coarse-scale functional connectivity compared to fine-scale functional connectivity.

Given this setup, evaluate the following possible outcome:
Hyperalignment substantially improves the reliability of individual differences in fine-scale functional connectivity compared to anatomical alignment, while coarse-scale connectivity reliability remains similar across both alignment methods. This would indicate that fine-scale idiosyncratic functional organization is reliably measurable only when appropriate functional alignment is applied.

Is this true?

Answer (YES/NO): YES